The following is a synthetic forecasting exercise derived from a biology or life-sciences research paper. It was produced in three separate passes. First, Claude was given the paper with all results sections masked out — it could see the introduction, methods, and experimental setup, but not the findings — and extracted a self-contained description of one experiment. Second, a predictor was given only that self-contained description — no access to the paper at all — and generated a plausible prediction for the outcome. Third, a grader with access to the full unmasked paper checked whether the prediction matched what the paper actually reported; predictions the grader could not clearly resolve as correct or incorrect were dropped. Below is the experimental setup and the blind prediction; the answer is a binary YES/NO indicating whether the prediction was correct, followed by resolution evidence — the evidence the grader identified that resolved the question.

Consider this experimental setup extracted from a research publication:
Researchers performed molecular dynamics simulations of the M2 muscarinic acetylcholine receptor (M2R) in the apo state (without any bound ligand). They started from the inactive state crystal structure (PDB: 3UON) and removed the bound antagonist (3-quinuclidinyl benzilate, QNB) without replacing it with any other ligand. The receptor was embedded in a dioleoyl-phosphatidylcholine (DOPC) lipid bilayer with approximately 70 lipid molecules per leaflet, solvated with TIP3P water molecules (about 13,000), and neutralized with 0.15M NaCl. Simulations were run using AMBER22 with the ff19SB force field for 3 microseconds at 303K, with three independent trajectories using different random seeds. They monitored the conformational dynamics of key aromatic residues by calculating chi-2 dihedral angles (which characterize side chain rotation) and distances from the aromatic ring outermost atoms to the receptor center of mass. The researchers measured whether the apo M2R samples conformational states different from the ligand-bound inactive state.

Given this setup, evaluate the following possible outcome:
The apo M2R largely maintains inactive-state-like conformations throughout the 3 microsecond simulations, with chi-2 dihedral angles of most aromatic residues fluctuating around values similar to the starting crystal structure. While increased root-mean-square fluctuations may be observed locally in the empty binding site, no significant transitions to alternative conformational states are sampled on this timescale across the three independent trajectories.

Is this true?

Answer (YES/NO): NO